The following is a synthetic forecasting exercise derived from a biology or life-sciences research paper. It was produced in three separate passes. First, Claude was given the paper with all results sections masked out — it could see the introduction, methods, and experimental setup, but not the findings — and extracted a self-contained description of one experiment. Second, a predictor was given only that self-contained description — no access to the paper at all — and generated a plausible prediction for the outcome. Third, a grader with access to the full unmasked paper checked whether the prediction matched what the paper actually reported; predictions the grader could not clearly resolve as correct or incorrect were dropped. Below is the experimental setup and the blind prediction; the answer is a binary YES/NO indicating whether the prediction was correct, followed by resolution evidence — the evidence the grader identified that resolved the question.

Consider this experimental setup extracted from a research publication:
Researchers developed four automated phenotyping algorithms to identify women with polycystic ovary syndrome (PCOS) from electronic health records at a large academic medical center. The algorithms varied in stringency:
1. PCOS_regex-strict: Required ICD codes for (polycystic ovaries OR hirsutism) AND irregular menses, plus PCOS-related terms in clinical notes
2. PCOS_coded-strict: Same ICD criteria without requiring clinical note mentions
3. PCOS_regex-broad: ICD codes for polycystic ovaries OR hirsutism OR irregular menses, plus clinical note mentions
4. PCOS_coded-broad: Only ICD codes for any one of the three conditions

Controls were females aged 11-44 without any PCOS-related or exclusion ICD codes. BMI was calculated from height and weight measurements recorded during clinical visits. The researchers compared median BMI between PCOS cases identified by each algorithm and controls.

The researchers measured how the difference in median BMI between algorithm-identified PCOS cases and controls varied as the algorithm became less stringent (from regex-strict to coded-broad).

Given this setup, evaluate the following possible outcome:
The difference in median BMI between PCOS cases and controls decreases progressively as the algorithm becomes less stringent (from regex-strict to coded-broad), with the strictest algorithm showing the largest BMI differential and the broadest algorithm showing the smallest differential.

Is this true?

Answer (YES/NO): YES